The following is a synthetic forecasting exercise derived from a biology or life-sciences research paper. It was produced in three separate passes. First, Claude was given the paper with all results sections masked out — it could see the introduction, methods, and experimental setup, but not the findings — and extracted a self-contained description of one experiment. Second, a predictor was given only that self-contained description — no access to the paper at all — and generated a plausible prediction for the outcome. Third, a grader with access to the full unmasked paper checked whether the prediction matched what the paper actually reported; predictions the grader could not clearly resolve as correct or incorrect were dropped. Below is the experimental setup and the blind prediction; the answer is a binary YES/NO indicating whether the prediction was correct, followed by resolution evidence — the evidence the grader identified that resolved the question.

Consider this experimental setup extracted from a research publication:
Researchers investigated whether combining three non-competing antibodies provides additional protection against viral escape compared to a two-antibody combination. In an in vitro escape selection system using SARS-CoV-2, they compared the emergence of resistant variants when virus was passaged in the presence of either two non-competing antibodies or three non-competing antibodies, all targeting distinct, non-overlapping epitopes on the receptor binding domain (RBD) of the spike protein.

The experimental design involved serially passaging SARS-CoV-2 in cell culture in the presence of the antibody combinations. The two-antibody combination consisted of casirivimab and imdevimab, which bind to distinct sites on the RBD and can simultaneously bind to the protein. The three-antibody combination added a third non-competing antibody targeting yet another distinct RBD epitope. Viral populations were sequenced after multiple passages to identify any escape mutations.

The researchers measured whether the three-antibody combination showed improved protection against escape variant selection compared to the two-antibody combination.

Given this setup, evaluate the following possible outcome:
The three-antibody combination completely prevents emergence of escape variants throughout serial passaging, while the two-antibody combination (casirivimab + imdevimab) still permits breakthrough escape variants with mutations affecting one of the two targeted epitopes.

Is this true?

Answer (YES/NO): NO